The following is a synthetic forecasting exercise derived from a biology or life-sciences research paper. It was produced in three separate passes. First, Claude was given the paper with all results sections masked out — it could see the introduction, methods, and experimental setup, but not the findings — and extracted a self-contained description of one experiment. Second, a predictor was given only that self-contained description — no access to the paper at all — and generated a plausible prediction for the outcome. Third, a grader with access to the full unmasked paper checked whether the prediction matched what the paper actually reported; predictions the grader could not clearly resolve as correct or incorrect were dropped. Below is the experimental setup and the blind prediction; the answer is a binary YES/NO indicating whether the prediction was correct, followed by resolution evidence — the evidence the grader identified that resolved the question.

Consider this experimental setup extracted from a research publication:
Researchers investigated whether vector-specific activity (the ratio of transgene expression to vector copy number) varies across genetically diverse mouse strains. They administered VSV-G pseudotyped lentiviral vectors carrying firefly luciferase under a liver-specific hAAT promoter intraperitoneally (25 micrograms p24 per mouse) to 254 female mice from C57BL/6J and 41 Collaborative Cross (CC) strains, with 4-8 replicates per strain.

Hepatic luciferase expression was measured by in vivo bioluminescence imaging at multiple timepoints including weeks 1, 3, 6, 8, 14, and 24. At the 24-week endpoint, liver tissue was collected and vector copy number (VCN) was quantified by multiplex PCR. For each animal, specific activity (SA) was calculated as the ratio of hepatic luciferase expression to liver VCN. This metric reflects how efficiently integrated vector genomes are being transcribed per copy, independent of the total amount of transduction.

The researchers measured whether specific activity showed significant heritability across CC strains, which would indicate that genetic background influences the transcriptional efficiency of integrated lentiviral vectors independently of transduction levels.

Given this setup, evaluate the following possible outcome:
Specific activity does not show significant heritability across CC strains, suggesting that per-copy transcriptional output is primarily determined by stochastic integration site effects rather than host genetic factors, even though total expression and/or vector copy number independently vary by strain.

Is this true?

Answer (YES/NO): NO